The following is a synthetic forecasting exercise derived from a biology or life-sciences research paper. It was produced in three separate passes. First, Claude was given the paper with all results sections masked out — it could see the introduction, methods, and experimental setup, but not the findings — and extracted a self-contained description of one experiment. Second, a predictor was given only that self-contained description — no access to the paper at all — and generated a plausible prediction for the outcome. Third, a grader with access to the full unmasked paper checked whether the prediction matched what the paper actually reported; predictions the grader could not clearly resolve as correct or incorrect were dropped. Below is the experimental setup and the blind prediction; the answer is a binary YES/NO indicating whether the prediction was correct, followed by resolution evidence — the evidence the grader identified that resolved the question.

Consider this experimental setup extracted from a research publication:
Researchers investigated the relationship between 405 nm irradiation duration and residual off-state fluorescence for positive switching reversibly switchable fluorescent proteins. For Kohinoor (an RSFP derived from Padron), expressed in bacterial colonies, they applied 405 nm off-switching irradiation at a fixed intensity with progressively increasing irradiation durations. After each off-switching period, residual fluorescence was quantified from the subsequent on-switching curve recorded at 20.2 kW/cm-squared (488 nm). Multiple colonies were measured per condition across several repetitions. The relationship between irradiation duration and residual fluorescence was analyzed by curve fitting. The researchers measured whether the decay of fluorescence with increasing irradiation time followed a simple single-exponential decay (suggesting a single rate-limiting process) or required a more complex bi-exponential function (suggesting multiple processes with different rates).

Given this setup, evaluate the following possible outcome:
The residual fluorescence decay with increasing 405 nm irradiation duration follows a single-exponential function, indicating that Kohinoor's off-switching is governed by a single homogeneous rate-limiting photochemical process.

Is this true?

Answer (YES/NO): NO